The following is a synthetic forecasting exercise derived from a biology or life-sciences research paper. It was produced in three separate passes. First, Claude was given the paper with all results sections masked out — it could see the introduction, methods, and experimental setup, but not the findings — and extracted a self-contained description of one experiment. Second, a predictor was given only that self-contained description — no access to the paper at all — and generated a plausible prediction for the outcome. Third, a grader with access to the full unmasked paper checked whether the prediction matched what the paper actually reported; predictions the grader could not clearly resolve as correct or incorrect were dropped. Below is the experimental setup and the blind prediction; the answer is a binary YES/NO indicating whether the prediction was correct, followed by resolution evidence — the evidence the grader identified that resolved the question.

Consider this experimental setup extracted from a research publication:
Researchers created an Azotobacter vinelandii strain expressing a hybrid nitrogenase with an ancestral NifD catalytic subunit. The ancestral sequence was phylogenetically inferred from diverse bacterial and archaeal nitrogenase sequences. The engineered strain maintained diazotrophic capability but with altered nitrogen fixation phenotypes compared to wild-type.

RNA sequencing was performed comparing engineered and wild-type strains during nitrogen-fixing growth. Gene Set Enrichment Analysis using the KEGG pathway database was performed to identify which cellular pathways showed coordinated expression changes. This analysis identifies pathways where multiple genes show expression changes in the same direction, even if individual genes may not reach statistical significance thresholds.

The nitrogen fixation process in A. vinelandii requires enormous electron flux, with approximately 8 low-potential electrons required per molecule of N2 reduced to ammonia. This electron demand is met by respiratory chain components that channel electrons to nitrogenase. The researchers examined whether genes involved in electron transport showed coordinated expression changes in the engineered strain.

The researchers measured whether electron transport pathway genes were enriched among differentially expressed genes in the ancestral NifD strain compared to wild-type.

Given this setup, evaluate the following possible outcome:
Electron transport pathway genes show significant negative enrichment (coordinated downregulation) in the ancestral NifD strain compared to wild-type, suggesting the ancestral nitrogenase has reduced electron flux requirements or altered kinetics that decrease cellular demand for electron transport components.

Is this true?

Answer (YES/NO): YES